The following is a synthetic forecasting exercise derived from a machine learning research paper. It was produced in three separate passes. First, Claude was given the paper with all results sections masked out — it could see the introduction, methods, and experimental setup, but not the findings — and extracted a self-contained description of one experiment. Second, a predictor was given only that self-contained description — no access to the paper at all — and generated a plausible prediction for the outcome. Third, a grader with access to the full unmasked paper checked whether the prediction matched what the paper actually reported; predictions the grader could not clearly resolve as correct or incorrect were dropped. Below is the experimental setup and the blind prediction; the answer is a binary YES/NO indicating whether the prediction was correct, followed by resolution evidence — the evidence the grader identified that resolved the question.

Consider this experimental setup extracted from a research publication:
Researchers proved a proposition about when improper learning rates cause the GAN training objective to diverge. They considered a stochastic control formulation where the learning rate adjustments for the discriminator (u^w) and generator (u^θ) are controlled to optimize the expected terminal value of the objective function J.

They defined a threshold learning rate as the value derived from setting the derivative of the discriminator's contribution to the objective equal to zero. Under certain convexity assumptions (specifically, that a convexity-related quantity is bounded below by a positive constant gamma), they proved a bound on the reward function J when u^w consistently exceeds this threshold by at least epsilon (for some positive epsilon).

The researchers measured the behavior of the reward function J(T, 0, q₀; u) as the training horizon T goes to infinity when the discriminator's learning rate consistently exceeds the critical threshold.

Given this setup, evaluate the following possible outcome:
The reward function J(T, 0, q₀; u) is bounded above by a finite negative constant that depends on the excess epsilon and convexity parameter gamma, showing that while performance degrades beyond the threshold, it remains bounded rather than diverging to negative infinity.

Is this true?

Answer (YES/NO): NO